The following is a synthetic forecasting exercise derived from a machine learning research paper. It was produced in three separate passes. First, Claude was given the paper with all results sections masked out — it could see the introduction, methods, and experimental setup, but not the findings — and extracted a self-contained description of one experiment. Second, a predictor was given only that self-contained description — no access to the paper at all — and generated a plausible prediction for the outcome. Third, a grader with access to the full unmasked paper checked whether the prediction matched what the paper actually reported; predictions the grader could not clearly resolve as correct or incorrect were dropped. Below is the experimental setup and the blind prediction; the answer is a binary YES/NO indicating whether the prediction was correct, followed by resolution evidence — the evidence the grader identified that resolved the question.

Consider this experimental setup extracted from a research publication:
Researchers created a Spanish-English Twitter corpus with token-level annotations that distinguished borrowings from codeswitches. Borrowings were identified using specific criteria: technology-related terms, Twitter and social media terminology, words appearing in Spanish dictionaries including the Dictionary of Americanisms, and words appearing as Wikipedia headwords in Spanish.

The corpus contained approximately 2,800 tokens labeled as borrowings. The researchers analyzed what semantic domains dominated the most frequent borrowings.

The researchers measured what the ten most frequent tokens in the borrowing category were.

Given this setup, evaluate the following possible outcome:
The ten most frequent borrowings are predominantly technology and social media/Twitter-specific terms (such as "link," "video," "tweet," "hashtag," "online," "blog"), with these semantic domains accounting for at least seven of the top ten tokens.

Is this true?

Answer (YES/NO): YES